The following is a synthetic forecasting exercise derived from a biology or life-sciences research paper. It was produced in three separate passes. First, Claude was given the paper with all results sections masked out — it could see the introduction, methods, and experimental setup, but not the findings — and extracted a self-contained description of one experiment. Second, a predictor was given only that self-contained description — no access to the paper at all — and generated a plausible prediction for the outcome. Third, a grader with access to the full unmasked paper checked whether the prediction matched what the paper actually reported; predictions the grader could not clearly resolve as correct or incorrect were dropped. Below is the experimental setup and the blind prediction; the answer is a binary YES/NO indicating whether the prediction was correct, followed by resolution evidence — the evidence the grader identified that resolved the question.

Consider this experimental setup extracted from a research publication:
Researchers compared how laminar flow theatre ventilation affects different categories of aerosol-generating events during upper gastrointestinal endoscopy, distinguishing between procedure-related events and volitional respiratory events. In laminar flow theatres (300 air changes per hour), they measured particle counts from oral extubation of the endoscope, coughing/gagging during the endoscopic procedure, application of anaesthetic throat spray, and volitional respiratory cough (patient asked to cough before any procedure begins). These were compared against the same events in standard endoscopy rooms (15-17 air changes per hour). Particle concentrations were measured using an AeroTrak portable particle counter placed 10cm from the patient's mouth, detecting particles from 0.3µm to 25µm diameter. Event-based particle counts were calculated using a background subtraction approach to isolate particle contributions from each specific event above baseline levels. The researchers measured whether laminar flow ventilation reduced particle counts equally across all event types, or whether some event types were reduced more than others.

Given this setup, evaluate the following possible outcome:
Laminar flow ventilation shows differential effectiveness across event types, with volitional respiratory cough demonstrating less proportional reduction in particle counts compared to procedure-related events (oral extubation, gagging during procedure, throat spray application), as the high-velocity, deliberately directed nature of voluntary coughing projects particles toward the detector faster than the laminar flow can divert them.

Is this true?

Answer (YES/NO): YES